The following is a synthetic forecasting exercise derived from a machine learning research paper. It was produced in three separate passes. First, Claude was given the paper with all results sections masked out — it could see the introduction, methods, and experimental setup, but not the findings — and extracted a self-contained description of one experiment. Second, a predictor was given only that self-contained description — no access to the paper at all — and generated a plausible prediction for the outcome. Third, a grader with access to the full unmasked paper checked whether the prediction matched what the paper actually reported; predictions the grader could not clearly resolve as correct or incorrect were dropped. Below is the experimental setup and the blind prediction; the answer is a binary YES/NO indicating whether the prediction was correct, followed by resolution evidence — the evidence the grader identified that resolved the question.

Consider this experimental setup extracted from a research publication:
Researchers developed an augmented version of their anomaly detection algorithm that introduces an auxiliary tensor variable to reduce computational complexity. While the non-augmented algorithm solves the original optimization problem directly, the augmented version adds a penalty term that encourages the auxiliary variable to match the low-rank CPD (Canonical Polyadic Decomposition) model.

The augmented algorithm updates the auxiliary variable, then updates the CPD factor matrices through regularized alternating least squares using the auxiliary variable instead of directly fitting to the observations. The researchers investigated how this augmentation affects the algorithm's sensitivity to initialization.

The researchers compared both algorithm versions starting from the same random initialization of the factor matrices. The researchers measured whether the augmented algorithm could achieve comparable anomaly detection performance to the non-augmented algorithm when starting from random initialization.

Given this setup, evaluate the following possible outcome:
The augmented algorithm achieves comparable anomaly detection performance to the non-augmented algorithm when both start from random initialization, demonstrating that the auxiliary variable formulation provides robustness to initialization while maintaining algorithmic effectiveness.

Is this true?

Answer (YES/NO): NO